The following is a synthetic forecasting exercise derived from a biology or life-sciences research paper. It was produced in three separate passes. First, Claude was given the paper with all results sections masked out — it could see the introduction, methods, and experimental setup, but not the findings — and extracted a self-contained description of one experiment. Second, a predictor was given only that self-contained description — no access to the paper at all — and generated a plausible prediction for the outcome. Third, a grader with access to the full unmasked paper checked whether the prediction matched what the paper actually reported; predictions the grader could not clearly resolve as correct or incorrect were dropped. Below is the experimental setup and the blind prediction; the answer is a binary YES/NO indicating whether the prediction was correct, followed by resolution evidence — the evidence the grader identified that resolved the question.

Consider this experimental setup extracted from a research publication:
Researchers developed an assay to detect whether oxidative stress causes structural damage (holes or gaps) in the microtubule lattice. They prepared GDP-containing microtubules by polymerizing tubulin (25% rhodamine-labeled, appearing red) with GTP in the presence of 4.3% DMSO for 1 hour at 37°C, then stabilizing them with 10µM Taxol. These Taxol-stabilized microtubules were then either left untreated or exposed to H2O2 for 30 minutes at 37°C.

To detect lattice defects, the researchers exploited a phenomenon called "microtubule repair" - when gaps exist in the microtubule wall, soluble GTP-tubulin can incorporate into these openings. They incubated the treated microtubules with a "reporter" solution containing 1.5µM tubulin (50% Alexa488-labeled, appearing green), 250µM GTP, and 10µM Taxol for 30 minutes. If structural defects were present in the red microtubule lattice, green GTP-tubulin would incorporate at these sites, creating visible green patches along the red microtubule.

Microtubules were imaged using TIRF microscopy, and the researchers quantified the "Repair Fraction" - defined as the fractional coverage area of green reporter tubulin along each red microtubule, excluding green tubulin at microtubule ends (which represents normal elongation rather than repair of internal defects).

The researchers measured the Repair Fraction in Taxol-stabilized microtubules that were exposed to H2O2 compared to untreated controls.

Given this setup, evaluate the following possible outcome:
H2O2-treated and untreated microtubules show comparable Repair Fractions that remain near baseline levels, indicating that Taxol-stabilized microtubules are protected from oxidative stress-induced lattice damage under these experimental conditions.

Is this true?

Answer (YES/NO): NO